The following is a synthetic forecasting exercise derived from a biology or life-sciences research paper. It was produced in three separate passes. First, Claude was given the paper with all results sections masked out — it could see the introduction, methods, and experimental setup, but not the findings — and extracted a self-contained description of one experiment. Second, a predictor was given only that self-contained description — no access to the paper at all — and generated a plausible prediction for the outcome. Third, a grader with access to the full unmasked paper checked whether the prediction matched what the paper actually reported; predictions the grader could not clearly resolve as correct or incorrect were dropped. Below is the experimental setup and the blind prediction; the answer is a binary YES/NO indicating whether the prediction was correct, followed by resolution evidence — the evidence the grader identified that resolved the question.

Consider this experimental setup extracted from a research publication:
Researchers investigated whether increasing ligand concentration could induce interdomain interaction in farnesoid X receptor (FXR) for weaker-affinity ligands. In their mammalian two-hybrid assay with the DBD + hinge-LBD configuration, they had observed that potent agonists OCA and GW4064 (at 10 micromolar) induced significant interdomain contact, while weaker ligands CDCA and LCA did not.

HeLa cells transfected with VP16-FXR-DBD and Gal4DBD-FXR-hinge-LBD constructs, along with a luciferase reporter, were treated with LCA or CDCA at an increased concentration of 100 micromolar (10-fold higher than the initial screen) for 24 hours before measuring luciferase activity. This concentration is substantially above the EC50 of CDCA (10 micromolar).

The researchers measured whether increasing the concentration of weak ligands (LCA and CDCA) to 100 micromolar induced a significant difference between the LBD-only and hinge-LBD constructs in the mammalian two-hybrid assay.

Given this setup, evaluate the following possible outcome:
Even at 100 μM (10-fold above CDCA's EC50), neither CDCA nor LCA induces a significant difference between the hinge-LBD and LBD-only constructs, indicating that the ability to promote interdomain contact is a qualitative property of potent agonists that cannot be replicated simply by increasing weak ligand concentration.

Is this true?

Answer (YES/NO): YES